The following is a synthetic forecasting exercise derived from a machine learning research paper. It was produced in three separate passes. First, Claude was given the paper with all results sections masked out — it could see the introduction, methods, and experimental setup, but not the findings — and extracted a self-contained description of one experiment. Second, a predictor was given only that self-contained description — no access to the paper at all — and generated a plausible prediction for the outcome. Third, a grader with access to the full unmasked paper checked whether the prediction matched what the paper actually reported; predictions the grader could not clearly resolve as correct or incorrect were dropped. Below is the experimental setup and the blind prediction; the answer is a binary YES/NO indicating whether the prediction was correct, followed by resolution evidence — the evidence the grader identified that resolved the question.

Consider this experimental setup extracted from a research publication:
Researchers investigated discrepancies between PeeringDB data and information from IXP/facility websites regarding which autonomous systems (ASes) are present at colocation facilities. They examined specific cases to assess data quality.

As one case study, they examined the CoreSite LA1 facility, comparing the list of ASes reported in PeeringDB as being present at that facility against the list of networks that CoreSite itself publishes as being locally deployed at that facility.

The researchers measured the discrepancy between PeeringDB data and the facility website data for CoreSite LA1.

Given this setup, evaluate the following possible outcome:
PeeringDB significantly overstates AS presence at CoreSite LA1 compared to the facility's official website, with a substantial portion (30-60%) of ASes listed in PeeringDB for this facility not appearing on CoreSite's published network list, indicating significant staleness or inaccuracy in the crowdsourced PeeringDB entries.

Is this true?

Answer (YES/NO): YES